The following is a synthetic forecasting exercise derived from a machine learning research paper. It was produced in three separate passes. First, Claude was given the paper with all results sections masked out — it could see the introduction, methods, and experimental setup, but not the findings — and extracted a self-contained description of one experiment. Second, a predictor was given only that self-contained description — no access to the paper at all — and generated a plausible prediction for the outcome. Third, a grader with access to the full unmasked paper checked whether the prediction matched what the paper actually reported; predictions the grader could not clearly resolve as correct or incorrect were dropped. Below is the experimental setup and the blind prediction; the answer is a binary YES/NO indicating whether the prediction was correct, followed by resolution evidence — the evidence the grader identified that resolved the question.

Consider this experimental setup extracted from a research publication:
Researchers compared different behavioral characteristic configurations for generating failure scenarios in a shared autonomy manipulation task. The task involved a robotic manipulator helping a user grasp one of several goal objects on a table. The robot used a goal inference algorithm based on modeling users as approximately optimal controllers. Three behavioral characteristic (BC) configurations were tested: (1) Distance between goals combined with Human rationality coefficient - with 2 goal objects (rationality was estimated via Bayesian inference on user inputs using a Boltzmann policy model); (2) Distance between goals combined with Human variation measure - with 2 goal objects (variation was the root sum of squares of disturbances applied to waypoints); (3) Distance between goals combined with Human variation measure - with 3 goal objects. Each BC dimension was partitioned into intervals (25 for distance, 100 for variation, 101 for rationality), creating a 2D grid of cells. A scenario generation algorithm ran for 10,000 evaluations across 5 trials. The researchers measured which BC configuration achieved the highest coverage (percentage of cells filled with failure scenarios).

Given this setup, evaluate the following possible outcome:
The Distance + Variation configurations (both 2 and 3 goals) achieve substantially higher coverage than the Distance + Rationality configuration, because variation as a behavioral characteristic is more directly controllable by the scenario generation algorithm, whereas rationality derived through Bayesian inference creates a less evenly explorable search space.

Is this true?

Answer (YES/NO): NO